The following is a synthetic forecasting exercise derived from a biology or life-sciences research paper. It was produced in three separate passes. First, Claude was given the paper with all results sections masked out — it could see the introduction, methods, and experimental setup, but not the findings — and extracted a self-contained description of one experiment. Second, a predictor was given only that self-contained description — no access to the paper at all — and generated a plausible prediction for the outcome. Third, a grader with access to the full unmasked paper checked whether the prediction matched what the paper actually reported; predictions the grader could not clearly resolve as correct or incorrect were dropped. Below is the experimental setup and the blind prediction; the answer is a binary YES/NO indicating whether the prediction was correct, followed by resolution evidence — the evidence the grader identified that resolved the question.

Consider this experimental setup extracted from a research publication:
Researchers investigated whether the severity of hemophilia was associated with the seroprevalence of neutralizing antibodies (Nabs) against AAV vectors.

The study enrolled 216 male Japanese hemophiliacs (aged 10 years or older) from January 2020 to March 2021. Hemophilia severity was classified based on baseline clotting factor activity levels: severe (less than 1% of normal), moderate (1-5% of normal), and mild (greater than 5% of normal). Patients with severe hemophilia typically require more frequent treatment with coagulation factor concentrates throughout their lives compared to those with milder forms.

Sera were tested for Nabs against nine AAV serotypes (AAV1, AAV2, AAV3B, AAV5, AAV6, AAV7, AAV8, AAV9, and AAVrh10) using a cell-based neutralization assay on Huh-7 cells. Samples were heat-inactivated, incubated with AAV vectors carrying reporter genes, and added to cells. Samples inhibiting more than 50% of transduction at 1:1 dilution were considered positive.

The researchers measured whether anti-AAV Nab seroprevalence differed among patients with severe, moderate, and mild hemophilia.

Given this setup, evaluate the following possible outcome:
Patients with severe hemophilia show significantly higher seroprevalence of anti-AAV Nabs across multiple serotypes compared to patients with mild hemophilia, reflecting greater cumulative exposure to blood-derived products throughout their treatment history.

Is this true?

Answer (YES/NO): NO